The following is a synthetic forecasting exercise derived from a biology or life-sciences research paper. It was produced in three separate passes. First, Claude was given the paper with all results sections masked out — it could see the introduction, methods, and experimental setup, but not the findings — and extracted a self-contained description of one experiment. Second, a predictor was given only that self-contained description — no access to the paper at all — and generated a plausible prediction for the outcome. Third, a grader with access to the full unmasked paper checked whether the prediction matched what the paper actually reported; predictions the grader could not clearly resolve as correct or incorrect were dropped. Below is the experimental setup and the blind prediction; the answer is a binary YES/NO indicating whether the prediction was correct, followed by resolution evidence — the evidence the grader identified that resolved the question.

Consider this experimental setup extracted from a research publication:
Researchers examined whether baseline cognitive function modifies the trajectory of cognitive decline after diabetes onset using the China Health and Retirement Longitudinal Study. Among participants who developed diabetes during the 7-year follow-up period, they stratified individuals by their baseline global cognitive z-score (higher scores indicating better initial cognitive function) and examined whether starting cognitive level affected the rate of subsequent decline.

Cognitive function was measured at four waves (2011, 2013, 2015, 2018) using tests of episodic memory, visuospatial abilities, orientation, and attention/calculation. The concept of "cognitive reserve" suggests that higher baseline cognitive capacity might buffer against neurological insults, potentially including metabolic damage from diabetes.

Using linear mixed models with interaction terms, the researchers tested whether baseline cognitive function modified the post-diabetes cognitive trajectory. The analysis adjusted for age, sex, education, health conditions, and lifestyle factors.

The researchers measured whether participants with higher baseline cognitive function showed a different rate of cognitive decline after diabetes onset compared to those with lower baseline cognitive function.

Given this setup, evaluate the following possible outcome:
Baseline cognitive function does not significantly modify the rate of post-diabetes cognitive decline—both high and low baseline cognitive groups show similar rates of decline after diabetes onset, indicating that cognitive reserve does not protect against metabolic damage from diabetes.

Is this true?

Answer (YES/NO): NO